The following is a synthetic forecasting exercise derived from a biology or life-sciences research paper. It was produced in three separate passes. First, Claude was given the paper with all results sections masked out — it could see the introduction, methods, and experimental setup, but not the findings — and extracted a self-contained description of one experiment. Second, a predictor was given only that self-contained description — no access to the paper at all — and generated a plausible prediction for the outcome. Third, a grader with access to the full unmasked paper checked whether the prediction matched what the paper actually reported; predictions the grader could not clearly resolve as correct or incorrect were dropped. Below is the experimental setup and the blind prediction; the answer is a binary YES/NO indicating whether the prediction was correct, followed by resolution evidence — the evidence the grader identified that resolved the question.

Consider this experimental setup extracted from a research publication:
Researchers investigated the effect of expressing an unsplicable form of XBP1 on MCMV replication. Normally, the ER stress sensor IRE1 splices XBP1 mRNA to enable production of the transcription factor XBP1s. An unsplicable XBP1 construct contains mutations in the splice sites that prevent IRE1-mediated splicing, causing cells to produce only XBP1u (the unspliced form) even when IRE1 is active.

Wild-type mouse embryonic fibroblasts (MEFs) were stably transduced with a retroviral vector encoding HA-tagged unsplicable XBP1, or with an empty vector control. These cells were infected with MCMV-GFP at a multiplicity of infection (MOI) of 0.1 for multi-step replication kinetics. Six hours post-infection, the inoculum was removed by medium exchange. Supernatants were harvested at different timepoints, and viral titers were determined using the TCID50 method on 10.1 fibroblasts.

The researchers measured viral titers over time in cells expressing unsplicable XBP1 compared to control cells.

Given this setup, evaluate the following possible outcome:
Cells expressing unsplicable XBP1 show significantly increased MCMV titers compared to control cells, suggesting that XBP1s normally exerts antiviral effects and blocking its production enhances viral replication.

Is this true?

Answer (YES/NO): NO